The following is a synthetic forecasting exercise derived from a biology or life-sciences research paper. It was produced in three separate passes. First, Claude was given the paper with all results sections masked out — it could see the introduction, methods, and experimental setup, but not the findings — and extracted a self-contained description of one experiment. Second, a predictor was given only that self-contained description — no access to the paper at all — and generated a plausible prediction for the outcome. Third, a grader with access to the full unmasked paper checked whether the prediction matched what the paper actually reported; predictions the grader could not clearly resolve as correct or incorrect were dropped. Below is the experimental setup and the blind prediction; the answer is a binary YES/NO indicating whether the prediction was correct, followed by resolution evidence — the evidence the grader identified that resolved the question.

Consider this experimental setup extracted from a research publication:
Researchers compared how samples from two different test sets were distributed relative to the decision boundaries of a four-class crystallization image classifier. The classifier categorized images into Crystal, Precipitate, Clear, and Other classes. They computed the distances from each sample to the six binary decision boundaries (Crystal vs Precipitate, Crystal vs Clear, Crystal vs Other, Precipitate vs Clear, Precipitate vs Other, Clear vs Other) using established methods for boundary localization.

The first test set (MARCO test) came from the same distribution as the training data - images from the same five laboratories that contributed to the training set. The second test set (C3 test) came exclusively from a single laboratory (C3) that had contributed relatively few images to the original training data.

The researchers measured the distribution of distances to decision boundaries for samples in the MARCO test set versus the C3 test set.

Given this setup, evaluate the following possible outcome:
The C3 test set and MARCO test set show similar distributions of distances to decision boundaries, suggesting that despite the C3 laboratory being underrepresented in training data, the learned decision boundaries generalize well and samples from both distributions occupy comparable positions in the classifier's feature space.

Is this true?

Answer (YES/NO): NO